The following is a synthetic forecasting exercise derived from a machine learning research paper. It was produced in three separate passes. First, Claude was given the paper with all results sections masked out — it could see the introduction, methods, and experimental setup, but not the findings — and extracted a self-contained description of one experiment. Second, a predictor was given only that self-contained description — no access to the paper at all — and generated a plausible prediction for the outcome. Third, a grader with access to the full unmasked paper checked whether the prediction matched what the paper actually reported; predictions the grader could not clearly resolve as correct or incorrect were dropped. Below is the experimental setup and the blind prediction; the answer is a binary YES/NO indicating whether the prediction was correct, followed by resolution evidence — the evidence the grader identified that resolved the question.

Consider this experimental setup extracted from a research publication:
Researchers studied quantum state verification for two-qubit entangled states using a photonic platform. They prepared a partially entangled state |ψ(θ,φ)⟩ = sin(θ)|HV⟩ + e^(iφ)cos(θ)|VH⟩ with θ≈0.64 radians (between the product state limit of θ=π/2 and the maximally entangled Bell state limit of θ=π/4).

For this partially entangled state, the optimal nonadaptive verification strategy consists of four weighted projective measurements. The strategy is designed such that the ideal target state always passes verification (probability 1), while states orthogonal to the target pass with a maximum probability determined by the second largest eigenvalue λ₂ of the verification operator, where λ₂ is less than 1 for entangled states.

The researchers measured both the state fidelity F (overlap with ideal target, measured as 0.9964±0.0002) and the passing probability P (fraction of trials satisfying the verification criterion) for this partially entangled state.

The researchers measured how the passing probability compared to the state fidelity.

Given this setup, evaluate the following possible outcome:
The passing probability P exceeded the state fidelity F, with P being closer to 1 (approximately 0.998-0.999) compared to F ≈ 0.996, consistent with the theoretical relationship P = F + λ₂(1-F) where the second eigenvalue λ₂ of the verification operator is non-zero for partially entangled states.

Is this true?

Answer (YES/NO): YES